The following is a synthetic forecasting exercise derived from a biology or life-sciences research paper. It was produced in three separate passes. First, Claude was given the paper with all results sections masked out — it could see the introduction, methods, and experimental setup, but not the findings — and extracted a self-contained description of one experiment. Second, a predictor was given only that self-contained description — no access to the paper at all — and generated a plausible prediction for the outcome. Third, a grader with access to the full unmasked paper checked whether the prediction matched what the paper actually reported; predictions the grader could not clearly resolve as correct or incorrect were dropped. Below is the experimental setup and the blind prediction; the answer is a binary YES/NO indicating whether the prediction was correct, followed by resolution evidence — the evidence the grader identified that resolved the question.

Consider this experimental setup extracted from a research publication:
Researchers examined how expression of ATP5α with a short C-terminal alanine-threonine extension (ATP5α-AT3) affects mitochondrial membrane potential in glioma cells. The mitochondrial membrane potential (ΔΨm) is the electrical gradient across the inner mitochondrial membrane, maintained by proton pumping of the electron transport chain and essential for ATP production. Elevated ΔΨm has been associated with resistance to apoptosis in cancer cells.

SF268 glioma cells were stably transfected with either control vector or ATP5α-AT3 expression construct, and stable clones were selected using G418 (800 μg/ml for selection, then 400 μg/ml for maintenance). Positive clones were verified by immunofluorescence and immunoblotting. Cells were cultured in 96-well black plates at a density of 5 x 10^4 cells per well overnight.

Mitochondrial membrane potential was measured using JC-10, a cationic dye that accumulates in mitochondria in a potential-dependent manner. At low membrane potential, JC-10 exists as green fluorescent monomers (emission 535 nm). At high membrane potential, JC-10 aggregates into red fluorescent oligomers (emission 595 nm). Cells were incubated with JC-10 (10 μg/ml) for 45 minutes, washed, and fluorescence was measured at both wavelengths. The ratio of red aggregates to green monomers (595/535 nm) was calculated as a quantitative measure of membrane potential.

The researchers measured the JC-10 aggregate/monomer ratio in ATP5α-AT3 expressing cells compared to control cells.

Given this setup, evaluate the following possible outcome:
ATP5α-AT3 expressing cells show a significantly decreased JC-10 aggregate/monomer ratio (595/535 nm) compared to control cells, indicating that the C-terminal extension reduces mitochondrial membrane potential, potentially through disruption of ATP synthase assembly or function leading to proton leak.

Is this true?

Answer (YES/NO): NO